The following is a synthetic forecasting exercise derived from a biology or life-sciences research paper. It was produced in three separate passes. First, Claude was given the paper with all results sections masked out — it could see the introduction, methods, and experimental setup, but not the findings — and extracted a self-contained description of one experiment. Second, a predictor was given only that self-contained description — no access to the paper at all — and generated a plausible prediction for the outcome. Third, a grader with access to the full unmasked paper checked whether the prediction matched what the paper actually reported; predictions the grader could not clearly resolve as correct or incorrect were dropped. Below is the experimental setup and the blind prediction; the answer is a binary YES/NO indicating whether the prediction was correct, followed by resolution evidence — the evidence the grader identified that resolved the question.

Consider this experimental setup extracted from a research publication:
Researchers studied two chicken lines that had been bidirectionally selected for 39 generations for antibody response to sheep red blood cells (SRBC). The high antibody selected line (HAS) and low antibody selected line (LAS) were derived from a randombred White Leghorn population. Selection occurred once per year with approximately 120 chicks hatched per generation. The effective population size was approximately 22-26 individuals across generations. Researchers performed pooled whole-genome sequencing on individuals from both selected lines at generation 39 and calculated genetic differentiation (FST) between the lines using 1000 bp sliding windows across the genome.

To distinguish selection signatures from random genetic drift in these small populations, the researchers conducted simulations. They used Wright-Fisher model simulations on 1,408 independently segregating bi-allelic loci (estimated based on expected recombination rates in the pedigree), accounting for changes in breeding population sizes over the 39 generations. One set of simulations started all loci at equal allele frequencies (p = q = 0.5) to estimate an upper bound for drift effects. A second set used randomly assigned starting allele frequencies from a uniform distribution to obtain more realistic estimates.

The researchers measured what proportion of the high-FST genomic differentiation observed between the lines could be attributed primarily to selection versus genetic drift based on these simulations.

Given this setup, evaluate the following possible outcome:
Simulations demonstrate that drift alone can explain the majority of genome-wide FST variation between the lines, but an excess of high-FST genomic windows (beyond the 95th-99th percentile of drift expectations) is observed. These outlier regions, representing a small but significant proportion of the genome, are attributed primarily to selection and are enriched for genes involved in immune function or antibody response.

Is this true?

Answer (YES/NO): NO